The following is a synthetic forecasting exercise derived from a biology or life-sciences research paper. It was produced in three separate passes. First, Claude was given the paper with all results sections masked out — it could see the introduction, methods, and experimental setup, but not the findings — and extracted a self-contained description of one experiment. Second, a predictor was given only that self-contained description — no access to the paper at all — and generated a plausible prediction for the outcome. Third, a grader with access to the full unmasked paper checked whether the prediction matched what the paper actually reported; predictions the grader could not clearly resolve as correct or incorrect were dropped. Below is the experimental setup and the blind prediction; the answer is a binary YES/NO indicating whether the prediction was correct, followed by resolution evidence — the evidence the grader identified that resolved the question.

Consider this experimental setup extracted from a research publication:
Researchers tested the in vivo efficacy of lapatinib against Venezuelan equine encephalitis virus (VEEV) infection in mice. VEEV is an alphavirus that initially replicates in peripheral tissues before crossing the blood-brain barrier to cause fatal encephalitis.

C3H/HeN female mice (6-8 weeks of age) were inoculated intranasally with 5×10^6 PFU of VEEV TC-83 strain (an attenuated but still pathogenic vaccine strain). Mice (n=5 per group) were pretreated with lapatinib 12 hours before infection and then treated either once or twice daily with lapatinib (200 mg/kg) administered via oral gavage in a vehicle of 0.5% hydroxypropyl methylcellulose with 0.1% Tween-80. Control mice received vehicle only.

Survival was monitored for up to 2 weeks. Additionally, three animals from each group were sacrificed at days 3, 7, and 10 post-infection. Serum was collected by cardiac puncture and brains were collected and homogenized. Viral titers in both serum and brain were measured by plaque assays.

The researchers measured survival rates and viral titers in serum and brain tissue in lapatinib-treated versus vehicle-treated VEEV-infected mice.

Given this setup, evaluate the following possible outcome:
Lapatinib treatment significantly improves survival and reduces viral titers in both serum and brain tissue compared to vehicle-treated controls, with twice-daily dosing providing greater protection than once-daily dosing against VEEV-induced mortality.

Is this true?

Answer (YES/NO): NO